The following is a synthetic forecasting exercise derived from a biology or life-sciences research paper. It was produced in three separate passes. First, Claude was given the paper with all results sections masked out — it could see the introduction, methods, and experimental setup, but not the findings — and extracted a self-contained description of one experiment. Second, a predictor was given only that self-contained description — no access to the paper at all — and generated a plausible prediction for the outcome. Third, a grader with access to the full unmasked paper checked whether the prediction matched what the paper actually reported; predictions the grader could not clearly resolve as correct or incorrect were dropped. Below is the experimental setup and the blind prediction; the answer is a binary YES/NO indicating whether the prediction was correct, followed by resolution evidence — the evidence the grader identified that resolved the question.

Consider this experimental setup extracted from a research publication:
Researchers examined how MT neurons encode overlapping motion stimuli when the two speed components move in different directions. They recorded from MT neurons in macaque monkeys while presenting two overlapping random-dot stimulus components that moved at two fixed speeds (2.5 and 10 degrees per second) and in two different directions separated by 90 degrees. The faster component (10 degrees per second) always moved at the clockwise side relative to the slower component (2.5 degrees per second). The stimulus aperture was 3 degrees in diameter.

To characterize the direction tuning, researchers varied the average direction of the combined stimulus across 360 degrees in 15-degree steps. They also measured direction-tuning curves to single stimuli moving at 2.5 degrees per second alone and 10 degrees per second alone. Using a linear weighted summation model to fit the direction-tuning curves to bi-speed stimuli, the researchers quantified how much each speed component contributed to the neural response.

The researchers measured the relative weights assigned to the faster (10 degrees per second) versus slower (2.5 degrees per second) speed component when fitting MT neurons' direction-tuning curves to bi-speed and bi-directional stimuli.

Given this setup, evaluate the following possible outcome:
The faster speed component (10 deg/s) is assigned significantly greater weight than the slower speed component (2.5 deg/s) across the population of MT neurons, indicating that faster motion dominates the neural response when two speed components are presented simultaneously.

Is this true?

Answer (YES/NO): YES